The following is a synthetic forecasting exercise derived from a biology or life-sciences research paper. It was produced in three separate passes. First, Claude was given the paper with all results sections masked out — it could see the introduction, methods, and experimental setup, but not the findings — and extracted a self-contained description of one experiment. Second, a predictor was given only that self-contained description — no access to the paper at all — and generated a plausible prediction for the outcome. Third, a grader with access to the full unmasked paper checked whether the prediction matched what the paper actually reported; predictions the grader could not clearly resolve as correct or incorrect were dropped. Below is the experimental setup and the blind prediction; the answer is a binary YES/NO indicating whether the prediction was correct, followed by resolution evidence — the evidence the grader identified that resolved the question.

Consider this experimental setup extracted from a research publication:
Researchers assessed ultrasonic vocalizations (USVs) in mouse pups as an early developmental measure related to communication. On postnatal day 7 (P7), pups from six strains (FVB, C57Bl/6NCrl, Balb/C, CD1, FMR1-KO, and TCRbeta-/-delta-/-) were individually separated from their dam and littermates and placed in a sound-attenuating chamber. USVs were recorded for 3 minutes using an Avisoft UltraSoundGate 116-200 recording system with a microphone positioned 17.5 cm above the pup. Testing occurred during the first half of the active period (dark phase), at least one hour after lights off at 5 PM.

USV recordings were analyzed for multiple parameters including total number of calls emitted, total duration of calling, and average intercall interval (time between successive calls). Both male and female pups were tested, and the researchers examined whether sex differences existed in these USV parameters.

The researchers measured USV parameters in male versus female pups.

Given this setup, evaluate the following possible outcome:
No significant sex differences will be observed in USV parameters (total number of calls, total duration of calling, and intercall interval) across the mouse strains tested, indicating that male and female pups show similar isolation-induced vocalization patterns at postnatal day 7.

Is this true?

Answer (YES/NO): YES